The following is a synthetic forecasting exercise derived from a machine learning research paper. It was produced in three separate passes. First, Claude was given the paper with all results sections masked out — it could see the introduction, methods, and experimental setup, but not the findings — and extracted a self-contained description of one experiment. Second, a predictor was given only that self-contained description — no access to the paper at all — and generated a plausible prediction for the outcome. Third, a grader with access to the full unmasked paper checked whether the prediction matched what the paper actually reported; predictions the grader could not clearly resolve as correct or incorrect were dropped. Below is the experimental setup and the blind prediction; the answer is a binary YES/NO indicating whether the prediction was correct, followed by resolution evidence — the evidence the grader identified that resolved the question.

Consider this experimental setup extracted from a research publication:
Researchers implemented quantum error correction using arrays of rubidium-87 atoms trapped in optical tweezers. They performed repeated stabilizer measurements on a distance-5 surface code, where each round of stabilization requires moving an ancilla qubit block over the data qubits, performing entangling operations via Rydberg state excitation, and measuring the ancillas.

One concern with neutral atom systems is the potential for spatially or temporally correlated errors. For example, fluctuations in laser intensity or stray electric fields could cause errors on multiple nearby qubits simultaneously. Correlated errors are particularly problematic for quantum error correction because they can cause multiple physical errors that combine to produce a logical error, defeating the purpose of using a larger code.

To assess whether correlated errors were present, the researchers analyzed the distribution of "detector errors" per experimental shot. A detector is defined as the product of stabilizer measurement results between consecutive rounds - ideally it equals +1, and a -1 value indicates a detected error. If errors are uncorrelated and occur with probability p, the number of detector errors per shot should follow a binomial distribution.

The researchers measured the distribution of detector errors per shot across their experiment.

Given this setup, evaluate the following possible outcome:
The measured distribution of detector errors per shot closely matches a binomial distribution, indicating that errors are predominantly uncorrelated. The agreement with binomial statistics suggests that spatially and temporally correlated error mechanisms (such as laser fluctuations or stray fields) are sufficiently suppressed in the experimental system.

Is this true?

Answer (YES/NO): YES